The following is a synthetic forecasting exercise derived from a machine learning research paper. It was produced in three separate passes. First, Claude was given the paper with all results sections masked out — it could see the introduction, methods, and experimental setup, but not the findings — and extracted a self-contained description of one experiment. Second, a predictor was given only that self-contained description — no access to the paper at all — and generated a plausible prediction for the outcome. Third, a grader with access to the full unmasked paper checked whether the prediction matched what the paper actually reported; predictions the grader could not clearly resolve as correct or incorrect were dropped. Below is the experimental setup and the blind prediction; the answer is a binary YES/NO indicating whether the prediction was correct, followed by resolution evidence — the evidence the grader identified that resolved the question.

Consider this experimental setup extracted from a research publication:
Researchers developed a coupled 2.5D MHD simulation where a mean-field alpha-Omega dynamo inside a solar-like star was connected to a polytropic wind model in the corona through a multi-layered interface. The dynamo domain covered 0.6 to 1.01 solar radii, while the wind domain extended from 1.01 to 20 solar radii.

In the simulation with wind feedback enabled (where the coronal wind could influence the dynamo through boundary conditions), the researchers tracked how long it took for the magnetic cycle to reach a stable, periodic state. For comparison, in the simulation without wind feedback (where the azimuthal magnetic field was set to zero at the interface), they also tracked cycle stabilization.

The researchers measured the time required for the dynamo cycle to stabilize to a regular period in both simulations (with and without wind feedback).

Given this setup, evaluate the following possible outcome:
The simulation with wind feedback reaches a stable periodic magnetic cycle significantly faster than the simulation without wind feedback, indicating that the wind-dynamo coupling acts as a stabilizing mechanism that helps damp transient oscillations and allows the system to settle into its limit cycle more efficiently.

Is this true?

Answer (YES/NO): NO